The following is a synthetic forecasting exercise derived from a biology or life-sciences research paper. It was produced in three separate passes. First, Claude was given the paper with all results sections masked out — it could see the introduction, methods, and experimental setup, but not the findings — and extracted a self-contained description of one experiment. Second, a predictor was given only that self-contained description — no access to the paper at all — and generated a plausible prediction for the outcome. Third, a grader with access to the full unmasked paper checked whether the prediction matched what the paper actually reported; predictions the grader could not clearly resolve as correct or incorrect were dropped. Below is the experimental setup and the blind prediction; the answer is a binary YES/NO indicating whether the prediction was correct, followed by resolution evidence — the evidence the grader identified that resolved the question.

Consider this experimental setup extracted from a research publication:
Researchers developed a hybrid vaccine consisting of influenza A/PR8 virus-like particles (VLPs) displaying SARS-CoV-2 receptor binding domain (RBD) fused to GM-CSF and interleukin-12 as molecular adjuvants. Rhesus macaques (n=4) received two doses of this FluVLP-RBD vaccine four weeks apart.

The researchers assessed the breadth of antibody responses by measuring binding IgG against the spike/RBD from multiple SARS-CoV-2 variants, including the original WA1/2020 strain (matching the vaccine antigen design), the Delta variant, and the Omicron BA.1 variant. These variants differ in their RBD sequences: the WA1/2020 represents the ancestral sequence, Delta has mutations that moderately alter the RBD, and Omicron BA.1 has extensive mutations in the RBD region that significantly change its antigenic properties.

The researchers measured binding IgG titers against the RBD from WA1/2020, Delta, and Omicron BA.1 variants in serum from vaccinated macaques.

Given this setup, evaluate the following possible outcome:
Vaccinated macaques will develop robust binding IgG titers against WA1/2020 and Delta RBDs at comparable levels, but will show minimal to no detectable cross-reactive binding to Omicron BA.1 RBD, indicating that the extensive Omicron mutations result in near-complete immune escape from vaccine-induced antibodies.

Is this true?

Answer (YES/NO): NO